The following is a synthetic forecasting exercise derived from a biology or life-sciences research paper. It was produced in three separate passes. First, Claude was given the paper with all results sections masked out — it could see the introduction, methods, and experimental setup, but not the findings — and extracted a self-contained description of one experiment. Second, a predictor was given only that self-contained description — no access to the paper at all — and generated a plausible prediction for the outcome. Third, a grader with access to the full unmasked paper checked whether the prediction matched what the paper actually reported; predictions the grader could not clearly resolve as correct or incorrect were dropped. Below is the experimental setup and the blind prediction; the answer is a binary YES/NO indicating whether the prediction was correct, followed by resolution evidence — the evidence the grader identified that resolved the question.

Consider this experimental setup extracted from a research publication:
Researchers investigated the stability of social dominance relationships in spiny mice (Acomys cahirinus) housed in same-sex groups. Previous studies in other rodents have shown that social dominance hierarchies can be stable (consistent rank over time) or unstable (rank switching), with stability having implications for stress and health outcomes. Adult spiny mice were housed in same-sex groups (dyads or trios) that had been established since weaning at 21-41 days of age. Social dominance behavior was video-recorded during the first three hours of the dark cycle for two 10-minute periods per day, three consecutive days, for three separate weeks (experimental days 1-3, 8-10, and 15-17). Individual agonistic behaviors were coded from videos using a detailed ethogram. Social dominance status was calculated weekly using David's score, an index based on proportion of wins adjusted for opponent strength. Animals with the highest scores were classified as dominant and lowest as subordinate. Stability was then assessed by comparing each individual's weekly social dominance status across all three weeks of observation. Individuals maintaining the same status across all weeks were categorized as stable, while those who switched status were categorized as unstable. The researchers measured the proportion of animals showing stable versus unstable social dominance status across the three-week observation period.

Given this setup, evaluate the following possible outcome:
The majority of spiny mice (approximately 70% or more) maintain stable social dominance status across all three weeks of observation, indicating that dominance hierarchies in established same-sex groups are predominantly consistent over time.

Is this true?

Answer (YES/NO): NO